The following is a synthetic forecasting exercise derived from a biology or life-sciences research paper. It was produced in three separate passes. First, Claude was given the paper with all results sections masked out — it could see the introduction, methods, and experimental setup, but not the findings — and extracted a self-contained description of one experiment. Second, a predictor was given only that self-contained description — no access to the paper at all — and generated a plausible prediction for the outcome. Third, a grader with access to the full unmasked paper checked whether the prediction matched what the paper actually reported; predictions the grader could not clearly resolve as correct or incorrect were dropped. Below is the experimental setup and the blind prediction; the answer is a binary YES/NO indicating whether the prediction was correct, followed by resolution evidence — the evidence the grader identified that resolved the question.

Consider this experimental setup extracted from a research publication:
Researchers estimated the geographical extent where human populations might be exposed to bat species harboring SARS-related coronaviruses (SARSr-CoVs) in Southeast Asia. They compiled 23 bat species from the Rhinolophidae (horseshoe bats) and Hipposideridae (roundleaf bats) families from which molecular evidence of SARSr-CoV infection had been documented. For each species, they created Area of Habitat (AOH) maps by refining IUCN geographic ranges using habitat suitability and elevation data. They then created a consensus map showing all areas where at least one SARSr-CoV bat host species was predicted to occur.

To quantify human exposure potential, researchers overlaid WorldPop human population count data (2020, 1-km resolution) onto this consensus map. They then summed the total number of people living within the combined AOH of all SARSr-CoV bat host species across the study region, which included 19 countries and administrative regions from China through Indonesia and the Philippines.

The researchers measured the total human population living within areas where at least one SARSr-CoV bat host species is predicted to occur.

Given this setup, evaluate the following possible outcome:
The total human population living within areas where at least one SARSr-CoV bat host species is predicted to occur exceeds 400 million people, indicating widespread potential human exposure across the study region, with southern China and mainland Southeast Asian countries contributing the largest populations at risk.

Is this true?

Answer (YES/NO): YES